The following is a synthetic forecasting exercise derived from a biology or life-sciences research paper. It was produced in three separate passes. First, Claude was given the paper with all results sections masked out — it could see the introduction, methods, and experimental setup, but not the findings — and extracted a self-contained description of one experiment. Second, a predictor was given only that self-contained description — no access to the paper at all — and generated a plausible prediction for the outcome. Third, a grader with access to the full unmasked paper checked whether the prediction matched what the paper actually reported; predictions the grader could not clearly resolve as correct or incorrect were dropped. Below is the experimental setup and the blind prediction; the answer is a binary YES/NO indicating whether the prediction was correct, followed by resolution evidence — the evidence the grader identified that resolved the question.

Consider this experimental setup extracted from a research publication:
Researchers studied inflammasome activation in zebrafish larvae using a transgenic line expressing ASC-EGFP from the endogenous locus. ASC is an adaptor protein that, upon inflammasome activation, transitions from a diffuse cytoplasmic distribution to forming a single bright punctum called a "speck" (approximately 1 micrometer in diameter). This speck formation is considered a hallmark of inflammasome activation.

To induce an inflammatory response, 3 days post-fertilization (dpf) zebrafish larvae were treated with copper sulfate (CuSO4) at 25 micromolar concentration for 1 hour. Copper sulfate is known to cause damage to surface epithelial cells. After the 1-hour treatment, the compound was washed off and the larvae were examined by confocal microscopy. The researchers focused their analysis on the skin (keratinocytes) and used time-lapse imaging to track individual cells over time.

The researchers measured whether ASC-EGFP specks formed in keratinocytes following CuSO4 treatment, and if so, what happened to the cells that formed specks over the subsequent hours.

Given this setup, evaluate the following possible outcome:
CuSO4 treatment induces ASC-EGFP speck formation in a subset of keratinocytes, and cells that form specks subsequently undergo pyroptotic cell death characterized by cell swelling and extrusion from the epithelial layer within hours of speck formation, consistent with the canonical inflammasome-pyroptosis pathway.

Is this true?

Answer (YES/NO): NO